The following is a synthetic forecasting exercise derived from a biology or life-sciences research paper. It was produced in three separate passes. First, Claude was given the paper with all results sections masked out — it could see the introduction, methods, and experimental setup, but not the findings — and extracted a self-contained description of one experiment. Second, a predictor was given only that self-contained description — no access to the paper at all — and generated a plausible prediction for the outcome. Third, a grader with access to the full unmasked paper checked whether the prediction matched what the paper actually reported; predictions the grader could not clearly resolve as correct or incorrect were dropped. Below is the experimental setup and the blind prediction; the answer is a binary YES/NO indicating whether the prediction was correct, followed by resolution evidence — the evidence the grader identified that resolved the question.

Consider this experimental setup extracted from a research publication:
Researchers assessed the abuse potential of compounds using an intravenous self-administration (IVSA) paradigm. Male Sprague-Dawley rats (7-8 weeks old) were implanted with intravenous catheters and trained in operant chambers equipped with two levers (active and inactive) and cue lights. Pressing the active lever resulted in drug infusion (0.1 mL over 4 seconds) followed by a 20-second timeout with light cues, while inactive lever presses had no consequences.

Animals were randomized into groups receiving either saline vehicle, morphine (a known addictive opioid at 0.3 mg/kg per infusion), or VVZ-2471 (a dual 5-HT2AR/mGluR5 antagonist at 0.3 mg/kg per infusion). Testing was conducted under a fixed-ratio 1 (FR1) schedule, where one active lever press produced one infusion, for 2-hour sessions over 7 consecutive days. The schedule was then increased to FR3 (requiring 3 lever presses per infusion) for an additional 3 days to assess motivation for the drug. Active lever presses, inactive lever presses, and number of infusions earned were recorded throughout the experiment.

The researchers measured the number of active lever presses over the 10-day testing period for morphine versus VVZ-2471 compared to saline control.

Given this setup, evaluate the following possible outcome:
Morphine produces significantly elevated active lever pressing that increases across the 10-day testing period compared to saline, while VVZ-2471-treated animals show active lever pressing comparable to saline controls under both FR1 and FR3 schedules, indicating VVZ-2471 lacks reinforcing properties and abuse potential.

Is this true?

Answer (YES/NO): YES